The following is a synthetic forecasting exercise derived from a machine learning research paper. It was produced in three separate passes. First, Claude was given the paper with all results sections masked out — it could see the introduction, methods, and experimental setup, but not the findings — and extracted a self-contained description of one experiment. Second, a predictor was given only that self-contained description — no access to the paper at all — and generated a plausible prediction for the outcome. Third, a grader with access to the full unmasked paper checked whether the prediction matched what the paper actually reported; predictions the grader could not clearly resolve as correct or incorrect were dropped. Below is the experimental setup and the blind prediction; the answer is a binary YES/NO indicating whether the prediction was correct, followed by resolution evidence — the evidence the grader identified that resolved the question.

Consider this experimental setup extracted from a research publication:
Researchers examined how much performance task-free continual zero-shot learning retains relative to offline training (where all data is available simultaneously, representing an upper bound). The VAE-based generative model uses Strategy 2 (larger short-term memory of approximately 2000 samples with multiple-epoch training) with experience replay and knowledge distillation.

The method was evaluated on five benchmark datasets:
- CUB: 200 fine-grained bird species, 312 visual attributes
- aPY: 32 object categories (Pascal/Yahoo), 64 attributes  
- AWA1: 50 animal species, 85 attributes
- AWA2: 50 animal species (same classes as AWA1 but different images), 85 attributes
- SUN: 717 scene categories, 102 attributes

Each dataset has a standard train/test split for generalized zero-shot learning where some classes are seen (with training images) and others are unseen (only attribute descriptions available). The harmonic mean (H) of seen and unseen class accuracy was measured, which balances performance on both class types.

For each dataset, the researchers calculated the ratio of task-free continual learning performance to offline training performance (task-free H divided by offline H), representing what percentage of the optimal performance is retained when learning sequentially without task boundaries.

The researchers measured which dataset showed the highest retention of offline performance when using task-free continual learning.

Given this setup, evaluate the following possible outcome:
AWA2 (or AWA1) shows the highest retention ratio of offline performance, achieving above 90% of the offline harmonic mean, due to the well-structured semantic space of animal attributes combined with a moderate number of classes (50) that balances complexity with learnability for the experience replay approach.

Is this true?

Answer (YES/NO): YES